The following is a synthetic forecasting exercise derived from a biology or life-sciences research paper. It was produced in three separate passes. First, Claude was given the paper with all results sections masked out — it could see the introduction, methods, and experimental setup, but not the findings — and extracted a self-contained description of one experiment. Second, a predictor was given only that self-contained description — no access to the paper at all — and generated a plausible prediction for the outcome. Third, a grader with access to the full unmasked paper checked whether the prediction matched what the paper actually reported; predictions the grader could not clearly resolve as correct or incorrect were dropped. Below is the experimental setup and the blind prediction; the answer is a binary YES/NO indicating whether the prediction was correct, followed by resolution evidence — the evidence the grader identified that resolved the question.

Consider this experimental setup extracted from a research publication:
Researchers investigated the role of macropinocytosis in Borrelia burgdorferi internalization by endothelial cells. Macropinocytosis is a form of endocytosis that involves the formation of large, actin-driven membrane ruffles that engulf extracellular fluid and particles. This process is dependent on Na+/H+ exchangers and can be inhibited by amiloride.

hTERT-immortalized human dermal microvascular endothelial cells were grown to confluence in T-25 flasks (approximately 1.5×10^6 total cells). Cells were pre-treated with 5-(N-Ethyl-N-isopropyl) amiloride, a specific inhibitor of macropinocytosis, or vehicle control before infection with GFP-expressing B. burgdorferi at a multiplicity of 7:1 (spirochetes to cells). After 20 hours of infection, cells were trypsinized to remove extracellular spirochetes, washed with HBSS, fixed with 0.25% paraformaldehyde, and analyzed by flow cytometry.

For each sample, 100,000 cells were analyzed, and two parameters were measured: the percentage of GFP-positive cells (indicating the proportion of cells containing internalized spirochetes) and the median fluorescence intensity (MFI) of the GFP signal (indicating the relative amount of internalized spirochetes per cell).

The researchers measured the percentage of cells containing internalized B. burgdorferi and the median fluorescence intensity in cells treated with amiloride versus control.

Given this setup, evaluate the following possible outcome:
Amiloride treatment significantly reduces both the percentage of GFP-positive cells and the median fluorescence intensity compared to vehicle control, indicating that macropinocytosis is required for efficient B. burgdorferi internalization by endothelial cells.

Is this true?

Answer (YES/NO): YES